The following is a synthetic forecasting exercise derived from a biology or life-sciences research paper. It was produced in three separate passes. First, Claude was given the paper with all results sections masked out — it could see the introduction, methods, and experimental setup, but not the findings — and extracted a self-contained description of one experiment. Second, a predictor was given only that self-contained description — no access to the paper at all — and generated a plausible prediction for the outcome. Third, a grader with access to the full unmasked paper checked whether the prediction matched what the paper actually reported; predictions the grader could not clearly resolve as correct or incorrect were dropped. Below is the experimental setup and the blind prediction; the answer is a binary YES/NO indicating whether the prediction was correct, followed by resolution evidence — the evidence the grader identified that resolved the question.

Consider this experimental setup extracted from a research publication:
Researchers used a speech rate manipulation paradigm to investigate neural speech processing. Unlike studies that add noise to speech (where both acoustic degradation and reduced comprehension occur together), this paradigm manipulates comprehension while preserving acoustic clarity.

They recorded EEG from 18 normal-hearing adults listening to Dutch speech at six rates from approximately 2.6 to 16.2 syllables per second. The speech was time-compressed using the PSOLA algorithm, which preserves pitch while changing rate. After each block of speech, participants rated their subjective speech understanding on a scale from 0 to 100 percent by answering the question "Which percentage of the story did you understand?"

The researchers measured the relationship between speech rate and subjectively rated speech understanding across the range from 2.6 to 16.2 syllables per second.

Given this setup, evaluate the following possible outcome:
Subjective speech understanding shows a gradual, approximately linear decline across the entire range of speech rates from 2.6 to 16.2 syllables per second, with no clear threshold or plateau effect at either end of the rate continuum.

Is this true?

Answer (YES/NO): NO